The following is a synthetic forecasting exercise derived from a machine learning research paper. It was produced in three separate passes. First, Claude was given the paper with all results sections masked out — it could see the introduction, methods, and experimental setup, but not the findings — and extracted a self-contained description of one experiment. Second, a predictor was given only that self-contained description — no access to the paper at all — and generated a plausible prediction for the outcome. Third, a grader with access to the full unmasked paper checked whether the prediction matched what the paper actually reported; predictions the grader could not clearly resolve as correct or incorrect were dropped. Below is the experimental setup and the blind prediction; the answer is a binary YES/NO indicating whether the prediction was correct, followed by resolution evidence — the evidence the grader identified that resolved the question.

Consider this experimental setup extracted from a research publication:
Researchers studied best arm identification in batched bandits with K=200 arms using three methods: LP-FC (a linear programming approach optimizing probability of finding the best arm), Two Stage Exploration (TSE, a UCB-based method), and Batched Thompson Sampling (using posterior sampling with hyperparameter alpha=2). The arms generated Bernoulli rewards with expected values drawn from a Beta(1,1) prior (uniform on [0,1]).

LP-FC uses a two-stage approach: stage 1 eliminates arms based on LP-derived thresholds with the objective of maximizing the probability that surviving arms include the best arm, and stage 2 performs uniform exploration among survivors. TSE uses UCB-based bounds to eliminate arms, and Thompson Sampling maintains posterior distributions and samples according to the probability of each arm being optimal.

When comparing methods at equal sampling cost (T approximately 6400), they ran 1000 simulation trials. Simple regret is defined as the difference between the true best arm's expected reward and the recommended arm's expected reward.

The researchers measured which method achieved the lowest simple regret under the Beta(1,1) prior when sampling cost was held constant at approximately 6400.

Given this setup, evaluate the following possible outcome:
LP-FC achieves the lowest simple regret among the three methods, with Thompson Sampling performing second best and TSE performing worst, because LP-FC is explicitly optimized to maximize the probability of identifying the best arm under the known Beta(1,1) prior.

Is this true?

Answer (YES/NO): NO